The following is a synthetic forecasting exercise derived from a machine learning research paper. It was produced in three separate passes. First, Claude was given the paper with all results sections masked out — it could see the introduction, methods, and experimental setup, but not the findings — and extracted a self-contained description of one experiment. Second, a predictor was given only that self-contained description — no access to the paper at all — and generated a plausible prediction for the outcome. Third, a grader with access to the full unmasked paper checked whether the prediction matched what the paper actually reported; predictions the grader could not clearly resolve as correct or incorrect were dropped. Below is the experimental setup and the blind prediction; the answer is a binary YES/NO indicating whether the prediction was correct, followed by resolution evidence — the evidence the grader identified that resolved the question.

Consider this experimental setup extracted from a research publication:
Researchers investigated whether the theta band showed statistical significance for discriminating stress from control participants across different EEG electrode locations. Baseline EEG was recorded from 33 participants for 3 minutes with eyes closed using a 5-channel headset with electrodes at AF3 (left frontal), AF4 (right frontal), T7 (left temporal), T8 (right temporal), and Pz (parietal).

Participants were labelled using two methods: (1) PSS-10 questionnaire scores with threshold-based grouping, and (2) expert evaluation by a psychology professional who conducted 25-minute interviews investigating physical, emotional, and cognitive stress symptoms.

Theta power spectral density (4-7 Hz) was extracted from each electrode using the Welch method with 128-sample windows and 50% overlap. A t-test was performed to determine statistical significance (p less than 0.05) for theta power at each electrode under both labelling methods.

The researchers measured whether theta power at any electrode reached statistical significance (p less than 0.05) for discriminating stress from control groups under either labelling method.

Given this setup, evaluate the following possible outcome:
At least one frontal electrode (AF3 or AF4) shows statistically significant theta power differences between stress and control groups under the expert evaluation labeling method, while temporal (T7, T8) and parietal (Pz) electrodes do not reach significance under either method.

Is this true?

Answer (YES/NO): NO